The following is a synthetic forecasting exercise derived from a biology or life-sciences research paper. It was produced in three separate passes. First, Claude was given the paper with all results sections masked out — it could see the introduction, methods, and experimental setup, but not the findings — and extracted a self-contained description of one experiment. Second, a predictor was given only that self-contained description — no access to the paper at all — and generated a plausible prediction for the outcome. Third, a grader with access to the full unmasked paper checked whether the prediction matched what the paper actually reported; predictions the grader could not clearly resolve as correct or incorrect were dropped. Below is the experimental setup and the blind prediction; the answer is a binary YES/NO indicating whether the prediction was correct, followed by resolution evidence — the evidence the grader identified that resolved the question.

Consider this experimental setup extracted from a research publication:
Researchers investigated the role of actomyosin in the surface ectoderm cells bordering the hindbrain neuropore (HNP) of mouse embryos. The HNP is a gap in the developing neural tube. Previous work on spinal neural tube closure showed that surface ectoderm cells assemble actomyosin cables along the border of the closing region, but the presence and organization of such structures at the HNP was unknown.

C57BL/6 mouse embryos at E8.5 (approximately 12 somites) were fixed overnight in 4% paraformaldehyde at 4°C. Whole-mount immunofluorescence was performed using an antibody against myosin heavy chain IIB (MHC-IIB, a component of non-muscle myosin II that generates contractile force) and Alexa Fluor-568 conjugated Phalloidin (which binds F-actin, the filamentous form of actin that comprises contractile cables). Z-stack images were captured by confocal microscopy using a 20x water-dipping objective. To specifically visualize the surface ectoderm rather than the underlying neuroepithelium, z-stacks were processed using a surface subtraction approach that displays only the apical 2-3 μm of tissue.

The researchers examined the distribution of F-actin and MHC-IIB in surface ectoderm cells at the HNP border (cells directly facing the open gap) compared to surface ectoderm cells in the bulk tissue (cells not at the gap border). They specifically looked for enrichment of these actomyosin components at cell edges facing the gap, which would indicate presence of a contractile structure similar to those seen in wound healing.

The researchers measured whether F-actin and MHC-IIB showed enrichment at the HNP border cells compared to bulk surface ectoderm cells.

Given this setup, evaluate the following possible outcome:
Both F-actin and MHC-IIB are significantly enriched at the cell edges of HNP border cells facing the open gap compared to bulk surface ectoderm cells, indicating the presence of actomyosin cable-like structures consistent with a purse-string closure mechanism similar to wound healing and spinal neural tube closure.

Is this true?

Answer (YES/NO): YES